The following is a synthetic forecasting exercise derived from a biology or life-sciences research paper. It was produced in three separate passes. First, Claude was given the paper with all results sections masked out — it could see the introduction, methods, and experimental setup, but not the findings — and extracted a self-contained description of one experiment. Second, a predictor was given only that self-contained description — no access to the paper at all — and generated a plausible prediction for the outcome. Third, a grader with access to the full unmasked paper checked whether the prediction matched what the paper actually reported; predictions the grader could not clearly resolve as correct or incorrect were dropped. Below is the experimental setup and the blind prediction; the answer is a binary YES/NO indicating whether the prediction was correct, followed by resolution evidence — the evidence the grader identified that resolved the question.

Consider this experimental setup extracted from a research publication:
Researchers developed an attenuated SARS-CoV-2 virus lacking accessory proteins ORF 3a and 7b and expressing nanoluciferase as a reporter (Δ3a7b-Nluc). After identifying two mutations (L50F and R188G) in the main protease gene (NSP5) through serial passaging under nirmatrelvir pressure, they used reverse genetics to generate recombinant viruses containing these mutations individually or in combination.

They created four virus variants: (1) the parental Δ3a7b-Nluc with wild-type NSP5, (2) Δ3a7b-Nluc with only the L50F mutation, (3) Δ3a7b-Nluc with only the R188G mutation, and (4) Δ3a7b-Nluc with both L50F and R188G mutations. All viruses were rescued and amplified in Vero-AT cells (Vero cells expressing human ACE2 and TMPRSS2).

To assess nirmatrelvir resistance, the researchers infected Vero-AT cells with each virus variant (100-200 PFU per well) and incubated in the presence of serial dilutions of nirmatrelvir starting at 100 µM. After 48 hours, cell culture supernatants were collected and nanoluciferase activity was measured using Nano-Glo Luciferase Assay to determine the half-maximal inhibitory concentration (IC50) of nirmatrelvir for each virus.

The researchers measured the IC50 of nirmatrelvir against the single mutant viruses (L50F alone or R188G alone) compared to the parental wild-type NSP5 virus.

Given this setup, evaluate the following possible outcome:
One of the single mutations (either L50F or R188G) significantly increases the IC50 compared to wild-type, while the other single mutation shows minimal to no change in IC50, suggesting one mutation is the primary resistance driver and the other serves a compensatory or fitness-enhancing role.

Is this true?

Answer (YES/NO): NO